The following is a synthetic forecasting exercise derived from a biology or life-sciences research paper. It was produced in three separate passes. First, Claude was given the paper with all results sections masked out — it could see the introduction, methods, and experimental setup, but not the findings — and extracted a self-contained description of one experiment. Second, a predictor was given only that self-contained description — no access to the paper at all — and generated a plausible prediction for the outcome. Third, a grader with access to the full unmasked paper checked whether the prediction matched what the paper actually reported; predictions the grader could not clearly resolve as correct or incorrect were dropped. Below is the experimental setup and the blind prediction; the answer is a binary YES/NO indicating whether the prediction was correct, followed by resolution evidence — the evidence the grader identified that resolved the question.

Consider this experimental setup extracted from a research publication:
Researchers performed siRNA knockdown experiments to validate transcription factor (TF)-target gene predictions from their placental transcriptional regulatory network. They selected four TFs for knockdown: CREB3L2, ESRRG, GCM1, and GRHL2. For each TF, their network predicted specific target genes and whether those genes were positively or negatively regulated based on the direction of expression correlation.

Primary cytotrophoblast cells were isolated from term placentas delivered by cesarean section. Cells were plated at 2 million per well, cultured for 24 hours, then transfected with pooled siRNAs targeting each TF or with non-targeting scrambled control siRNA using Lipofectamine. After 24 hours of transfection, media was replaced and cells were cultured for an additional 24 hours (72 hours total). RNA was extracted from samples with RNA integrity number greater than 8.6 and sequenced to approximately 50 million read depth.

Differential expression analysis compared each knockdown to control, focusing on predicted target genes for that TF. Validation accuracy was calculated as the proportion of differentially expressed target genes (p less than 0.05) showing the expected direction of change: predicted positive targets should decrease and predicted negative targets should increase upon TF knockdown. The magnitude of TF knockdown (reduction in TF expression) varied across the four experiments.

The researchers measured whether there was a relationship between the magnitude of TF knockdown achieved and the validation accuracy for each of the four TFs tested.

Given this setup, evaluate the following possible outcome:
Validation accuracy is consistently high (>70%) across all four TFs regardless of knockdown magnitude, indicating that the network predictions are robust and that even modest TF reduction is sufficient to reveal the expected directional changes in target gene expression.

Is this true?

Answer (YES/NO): NO